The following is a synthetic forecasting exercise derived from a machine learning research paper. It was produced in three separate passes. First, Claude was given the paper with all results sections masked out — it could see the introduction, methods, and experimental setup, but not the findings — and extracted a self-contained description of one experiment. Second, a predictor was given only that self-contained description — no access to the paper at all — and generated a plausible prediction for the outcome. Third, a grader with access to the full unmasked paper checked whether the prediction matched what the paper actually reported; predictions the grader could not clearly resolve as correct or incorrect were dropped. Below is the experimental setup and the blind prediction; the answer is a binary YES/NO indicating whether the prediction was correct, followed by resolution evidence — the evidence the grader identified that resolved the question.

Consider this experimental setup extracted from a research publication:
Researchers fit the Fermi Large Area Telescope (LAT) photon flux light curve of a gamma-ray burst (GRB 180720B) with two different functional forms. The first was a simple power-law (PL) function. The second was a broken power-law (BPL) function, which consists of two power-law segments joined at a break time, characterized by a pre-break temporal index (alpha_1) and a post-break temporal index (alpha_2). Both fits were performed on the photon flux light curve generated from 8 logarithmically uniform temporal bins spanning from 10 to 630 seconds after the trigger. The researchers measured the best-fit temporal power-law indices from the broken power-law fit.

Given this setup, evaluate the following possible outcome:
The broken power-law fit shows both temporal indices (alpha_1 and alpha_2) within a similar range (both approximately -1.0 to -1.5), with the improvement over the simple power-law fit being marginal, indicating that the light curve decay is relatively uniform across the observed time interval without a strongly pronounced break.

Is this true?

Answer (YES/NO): NO